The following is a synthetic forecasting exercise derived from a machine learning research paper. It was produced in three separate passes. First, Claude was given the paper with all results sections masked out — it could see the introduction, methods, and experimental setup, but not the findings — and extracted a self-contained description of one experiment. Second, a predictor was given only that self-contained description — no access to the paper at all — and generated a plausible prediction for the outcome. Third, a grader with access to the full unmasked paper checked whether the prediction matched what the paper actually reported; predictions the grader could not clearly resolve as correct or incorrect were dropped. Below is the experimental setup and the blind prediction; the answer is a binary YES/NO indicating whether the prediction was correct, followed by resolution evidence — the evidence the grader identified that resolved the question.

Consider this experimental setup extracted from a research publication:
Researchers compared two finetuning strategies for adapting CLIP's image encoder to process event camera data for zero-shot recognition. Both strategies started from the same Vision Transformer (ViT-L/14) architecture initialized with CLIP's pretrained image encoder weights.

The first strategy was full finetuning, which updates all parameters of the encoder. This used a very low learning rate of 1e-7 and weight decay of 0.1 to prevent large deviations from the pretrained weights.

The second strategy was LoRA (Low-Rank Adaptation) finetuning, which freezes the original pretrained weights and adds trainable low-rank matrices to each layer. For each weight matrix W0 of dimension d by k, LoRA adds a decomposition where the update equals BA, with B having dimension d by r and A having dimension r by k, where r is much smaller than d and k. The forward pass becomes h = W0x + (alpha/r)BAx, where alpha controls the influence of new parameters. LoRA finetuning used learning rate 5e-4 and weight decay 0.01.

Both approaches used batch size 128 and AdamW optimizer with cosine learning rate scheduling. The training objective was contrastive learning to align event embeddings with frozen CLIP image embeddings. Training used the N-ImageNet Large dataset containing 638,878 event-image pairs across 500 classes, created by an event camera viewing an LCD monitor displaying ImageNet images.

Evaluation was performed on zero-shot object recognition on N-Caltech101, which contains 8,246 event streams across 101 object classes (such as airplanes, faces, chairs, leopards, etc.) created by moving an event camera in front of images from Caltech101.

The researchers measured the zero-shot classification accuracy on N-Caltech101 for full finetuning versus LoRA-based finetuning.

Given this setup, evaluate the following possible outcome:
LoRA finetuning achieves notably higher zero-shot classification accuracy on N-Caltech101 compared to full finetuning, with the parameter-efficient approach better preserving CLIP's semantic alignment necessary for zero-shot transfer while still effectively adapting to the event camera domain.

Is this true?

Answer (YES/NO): YES